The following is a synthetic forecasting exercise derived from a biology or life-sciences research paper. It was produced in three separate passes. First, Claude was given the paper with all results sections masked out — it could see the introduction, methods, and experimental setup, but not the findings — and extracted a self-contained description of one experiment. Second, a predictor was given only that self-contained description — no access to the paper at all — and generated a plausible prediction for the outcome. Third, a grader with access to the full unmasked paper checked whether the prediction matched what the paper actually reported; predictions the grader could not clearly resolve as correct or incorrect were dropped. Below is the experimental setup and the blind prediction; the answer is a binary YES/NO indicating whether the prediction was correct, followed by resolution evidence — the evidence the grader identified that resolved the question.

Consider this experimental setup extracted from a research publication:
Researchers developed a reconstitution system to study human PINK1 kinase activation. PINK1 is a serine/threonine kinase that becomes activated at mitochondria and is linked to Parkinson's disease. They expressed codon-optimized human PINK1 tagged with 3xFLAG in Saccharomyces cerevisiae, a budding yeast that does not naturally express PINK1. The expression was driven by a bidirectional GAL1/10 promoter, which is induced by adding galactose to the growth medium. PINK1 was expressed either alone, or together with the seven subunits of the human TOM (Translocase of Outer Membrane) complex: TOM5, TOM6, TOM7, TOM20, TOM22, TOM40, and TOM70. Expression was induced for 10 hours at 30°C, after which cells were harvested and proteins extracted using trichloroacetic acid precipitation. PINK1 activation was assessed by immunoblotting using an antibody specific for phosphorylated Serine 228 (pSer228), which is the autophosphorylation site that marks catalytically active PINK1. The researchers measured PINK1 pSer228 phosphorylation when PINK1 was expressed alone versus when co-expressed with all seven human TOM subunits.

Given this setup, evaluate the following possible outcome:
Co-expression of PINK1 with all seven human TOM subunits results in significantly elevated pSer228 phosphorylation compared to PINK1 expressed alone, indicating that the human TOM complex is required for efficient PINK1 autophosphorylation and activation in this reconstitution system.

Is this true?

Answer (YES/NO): YES